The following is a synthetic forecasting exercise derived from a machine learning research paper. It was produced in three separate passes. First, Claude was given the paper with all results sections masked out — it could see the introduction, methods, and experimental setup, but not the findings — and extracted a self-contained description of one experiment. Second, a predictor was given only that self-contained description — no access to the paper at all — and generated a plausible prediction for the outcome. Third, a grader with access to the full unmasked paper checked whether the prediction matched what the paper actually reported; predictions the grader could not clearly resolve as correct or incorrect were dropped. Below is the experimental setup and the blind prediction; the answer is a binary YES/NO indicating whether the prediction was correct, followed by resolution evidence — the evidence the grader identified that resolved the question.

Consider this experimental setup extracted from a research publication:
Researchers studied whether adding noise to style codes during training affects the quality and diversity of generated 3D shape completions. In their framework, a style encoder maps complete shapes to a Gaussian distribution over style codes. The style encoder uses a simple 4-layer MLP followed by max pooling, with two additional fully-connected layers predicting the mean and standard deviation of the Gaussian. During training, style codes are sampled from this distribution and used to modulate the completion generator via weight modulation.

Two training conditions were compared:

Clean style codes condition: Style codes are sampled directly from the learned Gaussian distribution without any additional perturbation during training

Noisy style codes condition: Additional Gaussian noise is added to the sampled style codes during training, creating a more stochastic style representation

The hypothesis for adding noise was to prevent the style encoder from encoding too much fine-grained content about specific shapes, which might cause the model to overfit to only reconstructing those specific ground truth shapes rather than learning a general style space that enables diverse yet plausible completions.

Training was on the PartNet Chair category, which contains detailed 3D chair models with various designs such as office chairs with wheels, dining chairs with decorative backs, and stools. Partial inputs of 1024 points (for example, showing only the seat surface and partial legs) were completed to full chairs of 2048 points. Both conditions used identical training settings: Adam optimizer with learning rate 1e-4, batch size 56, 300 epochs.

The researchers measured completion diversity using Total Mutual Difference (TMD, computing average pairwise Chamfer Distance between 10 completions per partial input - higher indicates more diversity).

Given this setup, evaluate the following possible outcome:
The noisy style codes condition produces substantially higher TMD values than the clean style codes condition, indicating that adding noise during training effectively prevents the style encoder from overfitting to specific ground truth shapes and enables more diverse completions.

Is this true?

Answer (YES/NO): YES